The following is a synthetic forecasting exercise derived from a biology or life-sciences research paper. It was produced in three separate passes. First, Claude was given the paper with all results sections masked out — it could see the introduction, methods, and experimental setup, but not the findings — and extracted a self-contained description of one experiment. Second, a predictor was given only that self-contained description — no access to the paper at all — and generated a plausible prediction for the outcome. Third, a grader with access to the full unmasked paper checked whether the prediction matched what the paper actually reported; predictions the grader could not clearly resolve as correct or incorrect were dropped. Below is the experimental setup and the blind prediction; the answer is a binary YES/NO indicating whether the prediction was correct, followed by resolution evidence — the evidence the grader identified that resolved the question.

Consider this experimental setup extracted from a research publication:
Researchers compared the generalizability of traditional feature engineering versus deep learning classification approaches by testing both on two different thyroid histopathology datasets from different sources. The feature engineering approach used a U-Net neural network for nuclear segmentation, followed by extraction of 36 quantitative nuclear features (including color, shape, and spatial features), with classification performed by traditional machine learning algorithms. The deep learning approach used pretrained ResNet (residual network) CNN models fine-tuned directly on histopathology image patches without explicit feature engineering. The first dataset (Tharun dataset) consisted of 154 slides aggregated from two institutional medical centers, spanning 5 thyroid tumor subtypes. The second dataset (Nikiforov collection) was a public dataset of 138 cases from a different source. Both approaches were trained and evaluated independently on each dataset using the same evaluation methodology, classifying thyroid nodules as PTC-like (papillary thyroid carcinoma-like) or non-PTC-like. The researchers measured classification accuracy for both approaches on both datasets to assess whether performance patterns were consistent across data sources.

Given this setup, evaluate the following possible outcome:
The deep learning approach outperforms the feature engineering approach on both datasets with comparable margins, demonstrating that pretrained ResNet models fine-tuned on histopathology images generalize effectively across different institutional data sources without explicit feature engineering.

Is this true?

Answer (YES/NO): NO